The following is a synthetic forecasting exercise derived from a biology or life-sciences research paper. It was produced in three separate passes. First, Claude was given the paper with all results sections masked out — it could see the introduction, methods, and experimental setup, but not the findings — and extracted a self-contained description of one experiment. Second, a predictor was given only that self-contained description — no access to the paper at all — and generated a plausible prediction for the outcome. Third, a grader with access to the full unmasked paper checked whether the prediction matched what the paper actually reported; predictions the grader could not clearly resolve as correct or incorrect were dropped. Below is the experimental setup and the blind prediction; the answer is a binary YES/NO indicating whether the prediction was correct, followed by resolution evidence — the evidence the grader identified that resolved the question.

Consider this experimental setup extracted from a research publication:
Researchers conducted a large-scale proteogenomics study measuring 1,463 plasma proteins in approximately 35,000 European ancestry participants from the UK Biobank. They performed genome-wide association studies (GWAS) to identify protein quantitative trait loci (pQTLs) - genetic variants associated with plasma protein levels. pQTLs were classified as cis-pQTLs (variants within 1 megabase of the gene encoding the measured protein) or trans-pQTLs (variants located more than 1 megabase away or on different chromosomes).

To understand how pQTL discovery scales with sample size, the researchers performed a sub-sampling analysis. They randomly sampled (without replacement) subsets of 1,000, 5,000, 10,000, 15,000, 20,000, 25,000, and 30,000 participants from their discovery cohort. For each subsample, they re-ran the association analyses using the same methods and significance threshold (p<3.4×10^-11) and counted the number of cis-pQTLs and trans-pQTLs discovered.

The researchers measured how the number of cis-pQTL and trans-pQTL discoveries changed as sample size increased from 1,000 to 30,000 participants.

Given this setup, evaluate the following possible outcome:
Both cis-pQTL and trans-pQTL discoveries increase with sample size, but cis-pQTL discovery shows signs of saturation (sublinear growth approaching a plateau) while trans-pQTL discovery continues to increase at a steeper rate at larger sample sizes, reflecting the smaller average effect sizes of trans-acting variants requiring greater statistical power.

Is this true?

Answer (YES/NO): YES